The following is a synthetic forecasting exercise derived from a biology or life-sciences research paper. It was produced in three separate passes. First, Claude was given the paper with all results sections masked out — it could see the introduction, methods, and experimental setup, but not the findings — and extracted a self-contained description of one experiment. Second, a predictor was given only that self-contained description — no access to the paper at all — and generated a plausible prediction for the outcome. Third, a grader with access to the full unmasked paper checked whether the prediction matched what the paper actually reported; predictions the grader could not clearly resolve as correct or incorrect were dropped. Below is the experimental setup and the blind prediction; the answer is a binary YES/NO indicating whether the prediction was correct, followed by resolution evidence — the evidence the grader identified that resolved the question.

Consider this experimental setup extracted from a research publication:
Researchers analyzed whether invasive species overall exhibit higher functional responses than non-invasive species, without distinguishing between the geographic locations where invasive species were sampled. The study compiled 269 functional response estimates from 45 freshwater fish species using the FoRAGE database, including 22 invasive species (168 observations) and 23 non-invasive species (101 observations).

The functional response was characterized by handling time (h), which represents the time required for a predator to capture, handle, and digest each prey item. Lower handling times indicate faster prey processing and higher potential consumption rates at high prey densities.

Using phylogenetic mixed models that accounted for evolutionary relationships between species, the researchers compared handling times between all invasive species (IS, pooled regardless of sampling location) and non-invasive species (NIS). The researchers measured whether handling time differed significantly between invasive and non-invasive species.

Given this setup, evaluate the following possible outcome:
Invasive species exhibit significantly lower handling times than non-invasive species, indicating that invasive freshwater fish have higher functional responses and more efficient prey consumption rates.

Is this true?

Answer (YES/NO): YES